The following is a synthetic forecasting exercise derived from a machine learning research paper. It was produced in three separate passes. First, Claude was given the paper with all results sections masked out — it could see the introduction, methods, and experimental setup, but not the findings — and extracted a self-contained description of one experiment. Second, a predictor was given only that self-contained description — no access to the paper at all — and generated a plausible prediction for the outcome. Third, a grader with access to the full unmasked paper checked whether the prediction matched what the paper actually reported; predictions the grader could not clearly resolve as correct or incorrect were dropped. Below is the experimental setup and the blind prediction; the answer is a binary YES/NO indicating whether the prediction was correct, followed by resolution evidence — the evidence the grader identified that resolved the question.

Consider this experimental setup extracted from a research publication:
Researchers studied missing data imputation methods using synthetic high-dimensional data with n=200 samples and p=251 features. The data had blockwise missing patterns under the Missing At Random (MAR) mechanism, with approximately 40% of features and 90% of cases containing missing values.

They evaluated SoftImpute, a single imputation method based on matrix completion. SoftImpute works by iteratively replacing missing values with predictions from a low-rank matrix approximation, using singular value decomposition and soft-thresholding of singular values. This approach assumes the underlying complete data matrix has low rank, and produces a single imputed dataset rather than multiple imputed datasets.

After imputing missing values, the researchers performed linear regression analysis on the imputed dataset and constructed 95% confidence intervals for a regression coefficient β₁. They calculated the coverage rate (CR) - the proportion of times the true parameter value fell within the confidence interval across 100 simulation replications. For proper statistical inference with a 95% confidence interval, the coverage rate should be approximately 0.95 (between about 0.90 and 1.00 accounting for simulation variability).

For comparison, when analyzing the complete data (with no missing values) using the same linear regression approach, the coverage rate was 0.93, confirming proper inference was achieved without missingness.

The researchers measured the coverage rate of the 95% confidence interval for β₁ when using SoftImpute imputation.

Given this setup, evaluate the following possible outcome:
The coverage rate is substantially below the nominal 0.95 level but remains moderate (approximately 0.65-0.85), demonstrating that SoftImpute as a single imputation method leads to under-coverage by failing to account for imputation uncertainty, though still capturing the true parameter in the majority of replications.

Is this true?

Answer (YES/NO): YES